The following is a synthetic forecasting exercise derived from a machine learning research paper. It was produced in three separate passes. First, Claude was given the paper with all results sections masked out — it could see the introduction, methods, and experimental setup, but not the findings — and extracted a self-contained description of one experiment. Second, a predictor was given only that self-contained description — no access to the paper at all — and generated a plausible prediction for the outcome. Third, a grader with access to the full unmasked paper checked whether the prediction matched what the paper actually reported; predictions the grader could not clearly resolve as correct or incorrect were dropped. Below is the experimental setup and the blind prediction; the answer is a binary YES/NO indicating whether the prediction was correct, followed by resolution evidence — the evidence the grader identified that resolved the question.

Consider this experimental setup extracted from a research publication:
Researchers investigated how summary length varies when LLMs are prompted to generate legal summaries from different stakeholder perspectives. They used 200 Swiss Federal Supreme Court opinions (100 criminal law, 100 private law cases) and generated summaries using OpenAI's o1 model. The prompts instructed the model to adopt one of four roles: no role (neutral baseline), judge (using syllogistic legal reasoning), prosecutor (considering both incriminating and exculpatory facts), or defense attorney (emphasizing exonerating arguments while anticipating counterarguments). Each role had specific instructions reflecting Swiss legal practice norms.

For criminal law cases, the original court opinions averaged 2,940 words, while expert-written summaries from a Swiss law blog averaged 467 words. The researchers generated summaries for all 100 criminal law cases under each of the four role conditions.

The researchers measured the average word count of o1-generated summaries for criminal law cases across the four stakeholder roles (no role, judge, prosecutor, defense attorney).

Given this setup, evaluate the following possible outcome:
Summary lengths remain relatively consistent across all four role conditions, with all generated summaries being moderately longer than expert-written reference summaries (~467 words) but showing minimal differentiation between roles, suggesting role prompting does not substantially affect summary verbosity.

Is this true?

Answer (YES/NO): NO